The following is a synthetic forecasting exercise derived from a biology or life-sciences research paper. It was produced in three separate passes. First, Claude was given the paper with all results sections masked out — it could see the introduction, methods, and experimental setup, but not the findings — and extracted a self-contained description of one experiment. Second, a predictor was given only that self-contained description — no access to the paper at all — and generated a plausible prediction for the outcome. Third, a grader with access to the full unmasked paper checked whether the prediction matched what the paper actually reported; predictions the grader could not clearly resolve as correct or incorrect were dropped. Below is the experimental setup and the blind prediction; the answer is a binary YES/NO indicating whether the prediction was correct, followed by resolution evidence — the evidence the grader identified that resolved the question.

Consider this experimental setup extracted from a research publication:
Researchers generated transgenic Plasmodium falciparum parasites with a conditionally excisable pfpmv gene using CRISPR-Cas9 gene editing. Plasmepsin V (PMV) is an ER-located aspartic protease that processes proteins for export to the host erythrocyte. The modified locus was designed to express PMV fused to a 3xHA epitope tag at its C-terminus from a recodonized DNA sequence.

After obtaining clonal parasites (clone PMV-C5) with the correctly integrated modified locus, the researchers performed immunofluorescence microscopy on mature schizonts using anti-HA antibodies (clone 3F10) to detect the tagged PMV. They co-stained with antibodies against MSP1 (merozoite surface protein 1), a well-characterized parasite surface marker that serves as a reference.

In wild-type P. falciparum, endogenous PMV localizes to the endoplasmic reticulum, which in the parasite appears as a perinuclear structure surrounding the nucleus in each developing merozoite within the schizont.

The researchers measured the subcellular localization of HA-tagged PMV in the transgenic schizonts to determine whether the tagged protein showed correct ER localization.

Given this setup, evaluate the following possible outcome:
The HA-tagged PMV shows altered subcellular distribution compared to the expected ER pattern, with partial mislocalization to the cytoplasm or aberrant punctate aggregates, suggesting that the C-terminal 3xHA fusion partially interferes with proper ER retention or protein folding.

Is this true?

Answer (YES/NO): NO